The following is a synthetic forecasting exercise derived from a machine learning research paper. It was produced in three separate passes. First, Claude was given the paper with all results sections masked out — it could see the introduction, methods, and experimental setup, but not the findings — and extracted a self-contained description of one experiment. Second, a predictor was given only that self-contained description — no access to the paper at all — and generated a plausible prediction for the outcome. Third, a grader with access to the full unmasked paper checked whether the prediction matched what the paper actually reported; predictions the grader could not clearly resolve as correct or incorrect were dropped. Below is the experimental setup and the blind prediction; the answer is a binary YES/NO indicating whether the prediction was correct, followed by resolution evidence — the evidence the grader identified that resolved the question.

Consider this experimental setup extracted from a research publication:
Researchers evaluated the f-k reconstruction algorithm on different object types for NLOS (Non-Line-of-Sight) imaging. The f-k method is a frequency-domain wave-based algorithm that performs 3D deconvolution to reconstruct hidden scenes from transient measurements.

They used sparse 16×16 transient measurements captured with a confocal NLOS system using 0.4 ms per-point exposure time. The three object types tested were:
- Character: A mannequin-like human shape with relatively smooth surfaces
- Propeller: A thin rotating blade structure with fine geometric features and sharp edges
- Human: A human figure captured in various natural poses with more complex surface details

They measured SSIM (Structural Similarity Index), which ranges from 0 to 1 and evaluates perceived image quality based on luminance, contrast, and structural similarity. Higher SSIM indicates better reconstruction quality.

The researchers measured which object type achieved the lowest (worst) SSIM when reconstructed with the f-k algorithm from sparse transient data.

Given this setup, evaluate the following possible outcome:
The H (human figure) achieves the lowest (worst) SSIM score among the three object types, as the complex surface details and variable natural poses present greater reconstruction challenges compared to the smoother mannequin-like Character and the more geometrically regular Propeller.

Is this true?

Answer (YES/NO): NO